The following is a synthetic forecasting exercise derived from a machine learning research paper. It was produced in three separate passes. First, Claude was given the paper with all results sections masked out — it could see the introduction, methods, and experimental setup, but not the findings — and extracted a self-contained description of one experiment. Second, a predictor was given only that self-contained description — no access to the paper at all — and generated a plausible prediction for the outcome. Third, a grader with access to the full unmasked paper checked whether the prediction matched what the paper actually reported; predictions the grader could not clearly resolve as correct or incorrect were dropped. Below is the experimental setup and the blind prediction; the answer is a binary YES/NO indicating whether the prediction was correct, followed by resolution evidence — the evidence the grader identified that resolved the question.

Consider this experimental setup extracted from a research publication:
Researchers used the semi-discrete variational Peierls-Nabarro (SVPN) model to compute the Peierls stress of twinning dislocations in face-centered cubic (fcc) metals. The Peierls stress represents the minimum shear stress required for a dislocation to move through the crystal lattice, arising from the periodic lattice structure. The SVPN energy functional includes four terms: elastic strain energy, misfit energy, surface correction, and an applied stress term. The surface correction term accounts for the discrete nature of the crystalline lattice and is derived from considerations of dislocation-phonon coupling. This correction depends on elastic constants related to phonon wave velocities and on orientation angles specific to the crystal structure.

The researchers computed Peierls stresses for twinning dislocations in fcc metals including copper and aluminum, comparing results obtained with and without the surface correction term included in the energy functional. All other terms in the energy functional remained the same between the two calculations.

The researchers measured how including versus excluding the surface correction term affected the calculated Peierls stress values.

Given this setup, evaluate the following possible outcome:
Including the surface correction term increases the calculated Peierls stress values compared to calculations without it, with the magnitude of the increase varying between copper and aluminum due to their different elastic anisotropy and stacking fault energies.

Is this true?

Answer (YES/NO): NO